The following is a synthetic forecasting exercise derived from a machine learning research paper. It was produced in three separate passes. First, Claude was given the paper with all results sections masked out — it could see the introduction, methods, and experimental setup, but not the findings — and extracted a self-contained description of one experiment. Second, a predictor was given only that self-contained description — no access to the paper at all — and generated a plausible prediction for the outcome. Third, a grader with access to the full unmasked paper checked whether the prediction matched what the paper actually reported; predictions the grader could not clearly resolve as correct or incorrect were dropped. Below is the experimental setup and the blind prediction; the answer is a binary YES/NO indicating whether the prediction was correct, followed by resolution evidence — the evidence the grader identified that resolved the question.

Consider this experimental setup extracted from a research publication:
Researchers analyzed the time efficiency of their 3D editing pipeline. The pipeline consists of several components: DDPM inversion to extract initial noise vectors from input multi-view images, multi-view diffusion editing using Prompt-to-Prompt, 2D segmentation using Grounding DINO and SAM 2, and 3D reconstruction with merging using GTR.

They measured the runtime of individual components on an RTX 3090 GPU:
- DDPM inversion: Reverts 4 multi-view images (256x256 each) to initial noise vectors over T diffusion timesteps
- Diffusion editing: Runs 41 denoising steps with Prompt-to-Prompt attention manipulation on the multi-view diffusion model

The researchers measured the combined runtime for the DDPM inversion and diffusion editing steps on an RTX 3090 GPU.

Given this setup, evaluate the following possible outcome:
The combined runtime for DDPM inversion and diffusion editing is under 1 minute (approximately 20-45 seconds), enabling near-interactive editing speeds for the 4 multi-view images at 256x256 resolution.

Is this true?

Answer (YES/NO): YES